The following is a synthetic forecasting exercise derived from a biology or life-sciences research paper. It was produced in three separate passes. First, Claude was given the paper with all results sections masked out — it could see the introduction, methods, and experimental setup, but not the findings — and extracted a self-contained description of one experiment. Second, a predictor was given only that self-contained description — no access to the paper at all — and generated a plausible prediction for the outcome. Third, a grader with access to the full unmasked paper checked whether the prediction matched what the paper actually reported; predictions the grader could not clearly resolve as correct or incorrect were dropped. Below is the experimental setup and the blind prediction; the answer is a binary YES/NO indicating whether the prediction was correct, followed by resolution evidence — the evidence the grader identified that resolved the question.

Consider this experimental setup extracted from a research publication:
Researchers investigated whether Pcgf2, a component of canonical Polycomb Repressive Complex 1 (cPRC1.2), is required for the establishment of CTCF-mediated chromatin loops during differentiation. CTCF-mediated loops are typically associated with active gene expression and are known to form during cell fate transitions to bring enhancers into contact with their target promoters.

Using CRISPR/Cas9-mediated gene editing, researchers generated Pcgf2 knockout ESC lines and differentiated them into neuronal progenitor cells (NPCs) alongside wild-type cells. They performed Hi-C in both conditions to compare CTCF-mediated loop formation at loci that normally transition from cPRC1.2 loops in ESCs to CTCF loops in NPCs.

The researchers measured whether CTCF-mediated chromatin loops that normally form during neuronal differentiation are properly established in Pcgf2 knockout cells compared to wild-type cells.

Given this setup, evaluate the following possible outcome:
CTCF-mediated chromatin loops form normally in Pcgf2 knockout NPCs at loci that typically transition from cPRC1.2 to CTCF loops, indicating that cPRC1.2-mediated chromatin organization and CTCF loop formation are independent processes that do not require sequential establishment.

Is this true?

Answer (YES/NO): NO